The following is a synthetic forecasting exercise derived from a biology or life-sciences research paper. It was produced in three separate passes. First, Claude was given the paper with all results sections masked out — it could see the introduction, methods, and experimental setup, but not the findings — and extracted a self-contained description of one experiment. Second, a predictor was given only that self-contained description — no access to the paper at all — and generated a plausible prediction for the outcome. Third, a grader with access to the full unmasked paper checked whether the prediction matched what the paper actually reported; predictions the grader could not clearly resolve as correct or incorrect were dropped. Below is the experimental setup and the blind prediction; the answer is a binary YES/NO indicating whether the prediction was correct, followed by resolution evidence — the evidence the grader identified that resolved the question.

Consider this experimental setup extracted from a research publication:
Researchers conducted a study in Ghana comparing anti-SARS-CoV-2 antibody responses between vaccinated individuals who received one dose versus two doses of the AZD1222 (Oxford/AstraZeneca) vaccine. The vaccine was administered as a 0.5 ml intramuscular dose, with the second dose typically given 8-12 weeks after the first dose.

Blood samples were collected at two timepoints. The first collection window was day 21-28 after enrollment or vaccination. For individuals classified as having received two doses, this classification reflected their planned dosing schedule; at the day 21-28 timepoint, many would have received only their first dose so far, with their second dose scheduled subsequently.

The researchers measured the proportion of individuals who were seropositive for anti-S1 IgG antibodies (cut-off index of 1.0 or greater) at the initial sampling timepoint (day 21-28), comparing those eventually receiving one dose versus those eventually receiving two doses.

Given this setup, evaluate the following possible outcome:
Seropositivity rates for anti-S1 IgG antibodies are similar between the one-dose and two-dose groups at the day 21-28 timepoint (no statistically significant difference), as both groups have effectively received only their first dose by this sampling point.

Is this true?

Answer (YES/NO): YES